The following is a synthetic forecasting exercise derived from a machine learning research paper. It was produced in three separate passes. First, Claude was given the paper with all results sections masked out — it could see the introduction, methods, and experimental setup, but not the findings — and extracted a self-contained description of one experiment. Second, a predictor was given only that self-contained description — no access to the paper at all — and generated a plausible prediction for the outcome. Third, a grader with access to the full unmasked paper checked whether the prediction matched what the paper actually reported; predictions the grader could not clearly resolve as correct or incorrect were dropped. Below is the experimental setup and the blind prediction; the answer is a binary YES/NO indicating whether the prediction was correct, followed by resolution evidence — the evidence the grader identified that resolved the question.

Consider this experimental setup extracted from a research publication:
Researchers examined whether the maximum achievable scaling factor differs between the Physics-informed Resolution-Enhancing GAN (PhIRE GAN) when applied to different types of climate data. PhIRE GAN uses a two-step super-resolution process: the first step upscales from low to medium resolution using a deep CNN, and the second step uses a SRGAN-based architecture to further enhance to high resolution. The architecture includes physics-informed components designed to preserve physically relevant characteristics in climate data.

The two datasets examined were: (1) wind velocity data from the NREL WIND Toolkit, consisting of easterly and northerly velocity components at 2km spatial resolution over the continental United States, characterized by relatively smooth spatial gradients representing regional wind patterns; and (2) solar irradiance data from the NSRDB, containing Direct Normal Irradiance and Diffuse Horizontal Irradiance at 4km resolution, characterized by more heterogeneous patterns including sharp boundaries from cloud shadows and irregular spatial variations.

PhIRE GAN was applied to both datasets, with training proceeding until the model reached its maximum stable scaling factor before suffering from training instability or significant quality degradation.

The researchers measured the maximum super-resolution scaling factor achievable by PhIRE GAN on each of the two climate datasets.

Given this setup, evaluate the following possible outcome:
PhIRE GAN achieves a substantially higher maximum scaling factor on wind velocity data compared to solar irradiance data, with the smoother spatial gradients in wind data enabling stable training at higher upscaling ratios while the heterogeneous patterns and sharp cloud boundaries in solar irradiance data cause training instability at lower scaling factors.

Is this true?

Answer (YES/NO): YES